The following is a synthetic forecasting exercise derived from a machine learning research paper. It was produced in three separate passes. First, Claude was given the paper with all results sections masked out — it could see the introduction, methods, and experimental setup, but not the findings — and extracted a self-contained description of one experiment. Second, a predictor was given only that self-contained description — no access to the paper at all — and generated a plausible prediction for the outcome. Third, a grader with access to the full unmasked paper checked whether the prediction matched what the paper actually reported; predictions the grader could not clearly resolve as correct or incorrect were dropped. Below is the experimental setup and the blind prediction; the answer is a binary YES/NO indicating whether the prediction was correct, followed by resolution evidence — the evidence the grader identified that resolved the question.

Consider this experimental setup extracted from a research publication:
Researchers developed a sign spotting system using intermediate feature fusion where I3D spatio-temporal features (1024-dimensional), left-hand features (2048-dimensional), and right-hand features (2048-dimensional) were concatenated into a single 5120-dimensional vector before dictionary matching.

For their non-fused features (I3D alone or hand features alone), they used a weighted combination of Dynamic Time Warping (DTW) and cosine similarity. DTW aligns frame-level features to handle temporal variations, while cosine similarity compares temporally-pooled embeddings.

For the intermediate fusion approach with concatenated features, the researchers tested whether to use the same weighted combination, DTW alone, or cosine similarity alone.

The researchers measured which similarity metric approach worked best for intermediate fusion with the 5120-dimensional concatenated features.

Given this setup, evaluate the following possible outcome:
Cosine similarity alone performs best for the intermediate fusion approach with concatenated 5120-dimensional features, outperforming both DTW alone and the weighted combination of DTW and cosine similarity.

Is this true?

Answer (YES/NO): NO